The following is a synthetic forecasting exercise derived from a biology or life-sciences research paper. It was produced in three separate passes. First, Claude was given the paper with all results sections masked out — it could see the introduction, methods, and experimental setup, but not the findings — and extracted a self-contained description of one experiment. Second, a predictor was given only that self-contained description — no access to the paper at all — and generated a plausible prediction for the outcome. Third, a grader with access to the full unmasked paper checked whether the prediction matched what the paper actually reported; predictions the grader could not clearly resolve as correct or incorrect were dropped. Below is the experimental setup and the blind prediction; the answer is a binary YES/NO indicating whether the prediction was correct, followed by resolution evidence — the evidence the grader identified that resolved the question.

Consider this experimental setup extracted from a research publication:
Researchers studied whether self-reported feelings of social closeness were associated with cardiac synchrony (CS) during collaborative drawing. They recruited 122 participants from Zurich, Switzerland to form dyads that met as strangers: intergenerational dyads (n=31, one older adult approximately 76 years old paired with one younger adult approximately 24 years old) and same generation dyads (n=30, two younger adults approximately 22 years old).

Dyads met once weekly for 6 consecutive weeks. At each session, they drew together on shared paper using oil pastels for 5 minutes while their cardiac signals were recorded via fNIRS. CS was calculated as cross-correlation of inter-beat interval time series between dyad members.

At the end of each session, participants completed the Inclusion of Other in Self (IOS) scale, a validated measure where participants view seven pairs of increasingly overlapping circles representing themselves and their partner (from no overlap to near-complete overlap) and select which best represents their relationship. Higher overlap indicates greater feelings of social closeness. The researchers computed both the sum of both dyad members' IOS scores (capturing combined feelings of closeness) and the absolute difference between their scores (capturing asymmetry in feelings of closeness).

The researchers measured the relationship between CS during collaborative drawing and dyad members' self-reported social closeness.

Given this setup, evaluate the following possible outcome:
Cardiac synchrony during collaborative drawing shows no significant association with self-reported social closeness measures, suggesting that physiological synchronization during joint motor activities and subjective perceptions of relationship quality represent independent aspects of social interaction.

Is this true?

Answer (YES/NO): YES